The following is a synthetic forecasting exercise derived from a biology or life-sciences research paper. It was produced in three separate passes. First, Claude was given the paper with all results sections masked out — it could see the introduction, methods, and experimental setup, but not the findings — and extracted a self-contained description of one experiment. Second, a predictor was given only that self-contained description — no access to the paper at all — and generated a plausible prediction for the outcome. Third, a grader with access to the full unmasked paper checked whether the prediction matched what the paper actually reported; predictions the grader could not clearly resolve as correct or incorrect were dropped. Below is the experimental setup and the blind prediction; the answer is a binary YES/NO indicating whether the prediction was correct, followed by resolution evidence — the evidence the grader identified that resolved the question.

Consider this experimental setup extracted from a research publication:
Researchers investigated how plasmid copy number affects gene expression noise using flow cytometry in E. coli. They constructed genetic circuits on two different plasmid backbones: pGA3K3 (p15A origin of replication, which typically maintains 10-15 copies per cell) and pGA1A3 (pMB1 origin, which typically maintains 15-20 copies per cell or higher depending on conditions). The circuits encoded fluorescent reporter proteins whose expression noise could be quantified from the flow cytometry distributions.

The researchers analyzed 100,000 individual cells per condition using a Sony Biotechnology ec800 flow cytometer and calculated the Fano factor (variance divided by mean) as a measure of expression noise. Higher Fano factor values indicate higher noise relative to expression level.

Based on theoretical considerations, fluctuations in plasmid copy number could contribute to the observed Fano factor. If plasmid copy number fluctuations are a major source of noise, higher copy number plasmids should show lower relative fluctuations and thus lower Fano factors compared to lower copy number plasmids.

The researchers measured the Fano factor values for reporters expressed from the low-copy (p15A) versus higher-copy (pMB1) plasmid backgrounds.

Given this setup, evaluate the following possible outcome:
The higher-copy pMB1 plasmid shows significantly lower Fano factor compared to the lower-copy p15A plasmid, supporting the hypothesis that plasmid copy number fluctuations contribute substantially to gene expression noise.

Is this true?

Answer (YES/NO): NO